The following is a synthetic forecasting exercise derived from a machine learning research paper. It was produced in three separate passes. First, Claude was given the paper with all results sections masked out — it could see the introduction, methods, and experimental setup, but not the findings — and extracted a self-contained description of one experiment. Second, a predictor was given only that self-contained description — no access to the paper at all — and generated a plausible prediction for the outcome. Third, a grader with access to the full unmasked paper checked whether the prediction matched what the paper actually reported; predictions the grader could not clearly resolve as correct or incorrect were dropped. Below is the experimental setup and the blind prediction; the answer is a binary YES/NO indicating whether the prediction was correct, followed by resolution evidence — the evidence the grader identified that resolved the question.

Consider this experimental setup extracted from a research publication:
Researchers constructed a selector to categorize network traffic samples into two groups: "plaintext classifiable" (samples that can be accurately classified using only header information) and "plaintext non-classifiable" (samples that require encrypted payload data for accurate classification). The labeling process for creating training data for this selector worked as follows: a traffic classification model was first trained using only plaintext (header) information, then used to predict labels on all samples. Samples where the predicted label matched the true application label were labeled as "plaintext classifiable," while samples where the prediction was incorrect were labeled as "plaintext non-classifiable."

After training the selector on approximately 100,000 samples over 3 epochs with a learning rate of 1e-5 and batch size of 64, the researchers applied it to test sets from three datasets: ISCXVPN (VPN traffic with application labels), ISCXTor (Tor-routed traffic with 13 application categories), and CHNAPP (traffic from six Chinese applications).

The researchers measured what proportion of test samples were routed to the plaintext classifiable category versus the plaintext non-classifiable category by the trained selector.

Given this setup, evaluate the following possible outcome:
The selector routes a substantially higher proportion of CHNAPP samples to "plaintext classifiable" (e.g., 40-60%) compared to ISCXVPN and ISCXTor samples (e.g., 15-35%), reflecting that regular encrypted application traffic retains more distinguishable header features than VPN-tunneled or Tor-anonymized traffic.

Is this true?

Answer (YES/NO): NO